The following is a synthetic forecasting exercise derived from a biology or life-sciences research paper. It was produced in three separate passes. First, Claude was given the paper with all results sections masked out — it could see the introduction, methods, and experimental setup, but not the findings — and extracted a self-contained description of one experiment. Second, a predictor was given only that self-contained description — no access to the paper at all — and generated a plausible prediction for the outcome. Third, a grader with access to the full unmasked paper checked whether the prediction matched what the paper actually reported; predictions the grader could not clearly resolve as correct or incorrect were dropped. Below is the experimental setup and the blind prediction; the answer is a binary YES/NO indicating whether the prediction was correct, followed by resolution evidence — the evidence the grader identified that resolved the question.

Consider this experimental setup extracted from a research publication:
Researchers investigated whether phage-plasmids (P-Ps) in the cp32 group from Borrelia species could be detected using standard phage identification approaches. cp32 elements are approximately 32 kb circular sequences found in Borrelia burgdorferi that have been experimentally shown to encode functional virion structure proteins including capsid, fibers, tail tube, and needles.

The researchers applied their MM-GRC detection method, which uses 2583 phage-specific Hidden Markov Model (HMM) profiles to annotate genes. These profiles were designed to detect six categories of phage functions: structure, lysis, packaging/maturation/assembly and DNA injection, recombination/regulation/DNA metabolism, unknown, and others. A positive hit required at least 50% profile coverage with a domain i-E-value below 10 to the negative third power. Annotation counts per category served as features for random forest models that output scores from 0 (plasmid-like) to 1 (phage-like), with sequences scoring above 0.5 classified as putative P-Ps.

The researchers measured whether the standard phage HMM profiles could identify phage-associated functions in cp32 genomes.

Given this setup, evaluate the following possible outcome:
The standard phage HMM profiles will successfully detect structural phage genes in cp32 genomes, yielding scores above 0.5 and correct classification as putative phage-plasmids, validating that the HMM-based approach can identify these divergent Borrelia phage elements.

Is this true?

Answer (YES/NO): NO